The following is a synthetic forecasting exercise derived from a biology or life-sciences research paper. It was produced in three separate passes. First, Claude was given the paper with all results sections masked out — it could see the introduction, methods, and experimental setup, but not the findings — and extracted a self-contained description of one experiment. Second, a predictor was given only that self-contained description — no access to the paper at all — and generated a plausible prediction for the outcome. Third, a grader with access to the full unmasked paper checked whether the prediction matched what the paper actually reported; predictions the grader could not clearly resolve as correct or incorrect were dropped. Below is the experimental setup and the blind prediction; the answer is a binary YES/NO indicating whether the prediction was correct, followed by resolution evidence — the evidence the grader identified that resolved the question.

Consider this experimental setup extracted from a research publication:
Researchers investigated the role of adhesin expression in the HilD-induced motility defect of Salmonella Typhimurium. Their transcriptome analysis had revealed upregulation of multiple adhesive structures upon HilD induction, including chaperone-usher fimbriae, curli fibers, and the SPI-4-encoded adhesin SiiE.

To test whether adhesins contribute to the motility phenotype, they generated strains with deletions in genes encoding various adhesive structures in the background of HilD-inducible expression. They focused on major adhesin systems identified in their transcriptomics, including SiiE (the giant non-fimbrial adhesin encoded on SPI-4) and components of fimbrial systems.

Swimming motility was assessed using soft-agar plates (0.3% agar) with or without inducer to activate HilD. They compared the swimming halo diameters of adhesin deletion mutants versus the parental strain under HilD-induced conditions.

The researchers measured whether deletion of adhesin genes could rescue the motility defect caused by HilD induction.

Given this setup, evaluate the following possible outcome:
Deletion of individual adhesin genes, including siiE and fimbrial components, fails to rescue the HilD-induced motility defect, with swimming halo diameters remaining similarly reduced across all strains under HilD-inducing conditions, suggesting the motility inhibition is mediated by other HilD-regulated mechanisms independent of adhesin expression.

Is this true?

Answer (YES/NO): YES